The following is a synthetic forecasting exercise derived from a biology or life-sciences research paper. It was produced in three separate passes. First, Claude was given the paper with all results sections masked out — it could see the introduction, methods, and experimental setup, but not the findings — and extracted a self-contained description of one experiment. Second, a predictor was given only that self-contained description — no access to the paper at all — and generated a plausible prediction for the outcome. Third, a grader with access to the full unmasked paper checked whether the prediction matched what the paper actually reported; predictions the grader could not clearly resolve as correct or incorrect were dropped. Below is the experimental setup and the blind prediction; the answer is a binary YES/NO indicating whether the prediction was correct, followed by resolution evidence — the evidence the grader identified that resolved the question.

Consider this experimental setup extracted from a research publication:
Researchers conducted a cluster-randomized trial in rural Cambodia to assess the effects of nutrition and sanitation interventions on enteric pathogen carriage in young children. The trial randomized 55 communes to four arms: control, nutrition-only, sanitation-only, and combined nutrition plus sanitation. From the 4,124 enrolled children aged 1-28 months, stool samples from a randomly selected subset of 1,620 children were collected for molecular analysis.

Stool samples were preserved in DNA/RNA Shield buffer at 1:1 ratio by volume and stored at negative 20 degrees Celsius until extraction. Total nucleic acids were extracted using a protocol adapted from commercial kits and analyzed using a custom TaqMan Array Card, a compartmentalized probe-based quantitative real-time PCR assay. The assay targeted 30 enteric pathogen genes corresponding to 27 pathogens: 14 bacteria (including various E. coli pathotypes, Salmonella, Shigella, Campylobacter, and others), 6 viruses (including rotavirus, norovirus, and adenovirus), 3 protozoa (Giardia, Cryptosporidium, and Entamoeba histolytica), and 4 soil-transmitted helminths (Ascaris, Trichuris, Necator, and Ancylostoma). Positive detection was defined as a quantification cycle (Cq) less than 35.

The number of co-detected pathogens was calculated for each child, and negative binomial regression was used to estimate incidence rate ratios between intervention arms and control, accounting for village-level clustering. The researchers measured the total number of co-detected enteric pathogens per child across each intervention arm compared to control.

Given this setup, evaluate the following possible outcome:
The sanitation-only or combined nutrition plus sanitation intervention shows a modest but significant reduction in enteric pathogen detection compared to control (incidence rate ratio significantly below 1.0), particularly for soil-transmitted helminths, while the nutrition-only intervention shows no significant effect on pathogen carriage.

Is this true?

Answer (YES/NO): NO